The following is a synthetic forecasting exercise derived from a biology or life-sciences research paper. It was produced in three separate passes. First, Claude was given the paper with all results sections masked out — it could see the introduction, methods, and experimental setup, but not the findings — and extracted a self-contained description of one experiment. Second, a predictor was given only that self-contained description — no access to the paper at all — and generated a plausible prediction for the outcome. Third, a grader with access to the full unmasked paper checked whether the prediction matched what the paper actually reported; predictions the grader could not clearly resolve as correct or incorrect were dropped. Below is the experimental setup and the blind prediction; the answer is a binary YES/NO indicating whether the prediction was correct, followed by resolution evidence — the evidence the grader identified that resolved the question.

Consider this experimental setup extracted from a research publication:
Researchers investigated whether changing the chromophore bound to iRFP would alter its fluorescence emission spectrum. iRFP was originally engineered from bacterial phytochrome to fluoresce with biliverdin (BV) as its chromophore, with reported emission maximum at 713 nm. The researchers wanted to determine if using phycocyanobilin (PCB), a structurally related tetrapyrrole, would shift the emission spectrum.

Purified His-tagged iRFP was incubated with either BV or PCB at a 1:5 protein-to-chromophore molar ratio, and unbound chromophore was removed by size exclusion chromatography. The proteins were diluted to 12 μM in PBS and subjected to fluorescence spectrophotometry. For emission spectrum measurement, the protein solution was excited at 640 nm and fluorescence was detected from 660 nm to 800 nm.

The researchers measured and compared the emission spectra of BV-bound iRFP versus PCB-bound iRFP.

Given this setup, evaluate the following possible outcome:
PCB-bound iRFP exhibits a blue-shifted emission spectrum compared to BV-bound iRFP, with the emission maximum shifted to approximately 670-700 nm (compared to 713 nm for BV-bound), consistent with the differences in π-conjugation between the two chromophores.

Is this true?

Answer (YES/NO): NO